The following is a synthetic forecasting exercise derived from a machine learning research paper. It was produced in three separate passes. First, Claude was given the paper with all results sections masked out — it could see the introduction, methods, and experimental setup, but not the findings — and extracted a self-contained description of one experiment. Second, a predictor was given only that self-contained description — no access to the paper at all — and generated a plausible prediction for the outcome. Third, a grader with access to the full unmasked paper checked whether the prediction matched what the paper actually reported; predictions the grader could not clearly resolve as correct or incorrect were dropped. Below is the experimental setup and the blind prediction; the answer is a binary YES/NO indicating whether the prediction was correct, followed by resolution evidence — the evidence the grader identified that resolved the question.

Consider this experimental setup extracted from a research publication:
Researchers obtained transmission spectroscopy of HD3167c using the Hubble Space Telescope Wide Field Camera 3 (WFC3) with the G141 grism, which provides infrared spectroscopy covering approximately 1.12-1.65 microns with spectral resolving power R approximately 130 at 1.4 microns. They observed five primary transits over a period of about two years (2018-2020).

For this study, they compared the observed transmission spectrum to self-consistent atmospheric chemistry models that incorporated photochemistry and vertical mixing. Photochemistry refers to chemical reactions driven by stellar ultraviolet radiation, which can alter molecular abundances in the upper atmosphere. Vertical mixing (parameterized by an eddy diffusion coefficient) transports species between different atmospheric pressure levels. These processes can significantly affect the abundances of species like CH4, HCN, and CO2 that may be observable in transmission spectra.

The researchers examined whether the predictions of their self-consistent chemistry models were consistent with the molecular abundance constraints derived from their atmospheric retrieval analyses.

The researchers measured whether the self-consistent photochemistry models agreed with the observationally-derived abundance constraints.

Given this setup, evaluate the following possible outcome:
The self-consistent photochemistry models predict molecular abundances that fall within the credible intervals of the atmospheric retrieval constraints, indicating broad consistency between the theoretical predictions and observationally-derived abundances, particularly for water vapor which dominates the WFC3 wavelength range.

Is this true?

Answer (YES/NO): YES